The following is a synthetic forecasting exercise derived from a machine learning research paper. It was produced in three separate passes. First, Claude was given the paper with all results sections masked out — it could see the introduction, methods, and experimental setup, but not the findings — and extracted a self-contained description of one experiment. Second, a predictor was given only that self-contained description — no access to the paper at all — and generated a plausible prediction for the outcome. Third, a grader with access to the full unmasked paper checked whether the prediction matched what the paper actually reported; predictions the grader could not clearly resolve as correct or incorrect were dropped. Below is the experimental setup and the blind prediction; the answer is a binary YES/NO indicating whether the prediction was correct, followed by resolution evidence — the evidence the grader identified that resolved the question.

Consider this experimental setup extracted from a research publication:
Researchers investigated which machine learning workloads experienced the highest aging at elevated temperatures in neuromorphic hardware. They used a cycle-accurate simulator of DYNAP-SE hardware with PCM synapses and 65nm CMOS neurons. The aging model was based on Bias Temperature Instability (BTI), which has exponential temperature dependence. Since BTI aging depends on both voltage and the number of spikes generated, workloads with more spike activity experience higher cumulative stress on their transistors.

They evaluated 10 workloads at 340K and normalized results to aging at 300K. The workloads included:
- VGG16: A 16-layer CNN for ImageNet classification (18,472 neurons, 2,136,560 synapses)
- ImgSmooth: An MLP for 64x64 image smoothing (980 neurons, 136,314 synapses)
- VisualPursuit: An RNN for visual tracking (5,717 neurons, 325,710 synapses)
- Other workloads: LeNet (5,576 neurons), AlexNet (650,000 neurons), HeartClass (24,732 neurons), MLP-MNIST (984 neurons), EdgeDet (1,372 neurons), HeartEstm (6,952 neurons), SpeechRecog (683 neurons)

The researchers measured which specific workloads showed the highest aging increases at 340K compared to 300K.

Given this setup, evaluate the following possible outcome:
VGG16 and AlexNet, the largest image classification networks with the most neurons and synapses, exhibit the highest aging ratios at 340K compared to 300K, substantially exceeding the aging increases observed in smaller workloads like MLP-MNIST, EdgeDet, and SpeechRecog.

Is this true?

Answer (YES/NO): NO